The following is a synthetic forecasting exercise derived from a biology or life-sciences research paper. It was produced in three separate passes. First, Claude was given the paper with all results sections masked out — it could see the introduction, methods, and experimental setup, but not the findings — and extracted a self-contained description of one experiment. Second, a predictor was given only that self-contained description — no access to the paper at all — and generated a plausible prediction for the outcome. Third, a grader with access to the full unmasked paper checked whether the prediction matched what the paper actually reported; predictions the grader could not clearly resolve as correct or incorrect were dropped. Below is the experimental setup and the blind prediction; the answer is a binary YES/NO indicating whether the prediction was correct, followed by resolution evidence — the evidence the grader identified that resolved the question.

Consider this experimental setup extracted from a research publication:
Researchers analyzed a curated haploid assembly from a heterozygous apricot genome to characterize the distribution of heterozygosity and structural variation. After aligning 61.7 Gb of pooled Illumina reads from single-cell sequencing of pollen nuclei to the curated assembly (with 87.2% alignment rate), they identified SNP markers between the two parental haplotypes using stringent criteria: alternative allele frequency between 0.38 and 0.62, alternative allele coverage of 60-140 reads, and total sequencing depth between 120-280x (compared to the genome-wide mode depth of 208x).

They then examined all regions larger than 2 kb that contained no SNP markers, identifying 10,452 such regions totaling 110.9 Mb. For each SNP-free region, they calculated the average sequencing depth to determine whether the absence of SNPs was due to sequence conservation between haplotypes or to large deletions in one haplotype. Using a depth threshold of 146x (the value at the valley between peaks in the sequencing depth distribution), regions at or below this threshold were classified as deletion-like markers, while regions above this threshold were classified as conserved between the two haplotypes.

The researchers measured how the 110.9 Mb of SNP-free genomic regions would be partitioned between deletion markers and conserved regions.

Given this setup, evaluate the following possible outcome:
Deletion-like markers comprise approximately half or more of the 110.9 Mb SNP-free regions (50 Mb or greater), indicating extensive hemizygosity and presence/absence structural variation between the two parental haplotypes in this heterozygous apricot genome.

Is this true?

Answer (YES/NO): NO